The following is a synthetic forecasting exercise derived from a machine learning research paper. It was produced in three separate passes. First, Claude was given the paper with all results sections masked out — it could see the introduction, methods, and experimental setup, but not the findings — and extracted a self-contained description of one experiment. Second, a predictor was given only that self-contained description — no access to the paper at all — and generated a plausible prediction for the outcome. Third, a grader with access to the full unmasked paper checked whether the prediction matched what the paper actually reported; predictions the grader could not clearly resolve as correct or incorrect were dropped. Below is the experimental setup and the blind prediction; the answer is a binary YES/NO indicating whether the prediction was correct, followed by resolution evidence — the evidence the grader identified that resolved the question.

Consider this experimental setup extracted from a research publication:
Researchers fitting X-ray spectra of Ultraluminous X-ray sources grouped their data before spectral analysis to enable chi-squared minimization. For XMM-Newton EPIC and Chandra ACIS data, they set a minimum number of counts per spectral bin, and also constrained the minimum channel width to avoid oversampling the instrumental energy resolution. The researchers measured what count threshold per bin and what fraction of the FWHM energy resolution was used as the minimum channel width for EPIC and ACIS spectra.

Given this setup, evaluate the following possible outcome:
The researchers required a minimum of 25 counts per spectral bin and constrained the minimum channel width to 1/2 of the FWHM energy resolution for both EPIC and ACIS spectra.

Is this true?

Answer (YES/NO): NO